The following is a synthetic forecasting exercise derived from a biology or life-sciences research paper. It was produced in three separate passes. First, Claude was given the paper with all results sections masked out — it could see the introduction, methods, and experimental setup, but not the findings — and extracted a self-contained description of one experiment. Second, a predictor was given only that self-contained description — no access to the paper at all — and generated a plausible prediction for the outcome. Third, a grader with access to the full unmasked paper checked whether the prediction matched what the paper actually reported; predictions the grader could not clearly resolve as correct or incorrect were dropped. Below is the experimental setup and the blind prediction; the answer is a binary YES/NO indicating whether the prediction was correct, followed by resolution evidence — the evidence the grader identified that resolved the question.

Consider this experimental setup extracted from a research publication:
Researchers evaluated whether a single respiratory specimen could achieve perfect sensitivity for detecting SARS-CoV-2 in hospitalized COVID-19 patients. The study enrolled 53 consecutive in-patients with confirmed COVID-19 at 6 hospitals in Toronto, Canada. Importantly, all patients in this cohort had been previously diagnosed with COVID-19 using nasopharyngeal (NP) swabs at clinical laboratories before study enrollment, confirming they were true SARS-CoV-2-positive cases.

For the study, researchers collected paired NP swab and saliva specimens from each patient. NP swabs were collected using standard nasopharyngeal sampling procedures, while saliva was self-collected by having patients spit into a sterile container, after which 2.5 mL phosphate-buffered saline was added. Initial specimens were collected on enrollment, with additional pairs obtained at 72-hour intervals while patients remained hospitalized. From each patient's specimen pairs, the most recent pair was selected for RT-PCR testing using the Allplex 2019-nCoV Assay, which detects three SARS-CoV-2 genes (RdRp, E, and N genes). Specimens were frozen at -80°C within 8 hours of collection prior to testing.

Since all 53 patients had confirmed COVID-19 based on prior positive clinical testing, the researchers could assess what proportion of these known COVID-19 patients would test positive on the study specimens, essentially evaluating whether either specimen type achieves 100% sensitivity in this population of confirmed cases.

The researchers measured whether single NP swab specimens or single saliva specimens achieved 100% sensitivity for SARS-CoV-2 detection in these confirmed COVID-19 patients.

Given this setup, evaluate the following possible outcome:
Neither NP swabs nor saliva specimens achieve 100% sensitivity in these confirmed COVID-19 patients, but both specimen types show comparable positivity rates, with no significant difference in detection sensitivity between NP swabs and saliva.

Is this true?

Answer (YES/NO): NO